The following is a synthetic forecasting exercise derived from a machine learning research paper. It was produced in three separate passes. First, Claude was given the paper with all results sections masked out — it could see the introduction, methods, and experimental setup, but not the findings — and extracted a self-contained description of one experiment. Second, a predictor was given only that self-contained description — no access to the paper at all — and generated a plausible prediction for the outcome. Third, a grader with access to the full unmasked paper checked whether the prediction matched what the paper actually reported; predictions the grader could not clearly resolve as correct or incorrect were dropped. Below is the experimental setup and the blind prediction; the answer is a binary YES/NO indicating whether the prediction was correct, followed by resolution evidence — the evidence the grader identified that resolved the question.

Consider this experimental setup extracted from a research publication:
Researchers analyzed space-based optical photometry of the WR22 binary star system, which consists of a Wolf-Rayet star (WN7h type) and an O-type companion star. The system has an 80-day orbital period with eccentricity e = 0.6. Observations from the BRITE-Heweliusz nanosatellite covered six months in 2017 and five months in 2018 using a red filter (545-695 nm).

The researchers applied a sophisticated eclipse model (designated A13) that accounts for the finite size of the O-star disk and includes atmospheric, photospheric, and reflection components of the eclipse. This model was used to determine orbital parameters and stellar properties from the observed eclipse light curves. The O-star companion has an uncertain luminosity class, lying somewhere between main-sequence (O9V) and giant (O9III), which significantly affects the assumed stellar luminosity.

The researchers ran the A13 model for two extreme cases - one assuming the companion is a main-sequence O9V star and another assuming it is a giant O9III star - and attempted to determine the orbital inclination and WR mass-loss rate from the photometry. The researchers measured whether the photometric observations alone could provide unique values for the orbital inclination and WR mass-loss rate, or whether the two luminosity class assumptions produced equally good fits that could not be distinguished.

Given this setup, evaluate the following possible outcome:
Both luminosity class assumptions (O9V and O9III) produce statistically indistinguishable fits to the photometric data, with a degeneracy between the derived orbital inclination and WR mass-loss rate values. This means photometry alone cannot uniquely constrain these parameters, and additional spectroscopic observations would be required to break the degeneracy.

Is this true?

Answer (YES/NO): YES